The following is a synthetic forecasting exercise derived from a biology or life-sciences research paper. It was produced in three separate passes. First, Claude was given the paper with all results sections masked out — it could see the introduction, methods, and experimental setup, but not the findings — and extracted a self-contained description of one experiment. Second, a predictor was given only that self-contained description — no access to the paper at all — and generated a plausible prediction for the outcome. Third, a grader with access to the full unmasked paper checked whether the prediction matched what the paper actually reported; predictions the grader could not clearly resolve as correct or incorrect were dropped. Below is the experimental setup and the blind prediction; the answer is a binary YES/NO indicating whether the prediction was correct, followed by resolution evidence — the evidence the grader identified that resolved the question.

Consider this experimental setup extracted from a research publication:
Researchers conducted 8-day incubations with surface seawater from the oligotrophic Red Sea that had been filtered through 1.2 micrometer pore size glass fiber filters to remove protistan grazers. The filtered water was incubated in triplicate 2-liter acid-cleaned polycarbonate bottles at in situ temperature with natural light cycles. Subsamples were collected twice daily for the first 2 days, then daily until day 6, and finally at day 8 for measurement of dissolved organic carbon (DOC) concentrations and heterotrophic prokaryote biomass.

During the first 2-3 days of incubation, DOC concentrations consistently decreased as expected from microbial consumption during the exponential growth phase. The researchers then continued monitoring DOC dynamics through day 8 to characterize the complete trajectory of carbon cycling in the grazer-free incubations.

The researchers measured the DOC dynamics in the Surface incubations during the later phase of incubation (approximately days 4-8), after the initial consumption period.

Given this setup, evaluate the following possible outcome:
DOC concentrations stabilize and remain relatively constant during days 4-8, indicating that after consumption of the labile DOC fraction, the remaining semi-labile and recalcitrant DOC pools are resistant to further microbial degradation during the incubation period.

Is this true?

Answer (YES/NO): NO